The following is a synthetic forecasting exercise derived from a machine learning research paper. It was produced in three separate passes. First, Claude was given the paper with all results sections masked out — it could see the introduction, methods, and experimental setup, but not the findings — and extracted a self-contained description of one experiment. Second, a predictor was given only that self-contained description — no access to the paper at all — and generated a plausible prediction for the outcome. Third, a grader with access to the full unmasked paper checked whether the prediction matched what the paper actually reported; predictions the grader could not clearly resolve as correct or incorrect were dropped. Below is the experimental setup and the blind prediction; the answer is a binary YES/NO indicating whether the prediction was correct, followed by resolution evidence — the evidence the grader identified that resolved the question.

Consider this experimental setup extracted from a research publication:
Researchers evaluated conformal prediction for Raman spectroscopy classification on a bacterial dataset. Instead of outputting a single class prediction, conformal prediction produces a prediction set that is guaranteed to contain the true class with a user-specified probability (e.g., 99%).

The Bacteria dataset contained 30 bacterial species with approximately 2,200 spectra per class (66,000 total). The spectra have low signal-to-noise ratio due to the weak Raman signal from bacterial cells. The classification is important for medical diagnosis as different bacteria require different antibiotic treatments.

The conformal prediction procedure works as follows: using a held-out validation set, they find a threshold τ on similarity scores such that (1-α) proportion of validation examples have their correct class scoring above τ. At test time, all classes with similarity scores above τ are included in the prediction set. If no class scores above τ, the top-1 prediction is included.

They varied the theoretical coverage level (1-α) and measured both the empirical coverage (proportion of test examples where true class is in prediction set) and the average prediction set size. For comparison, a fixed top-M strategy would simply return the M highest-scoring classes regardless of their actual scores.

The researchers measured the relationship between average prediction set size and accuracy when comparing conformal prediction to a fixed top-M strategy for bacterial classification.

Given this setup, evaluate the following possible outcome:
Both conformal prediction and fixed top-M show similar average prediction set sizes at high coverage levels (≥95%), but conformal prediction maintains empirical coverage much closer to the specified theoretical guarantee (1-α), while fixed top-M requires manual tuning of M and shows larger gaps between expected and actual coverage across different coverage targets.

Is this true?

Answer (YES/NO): NO